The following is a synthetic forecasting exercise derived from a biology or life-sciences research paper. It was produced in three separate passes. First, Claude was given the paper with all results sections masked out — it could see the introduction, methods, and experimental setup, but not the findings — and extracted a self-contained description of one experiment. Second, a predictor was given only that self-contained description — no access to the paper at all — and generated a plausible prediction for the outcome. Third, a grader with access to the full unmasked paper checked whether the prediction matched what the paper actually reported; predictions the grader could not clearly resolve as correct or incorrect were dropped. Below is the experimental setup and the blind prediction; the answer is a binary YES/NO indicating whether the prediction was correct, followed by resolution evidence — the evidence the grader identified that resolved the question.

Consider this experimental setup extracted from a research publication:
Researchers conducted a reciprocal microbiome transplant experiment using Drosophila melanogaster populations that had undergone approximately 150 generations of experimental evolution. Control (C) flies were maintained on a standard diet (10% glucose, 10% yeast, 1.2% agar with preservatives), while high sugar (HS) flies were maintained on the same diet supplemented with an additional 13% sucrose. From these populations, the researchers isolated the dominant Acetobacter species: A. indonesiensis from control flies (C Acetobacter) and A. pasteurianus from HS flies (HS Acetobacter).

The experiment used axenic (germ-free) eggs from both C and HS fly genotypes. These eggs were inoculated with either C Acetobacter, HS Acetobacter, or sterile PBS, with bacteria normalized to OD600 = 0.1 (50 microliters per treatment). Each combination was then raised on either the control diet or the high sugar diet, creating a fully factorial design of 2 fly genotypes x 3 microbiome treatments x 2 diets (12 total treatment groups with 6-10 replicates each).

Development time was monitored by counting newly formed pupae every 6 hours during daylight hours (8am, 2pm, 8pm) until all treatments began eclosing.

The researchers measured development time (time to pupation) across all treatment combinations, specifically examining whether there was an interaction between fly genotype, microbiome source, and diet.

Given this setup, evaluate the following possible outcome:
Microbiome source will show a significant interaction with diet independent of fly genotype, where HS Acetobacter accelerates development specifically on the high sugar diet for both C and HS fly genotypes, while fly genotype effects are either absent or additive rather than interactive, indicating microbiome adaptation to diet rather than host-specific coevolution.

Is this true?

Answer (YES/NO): NO